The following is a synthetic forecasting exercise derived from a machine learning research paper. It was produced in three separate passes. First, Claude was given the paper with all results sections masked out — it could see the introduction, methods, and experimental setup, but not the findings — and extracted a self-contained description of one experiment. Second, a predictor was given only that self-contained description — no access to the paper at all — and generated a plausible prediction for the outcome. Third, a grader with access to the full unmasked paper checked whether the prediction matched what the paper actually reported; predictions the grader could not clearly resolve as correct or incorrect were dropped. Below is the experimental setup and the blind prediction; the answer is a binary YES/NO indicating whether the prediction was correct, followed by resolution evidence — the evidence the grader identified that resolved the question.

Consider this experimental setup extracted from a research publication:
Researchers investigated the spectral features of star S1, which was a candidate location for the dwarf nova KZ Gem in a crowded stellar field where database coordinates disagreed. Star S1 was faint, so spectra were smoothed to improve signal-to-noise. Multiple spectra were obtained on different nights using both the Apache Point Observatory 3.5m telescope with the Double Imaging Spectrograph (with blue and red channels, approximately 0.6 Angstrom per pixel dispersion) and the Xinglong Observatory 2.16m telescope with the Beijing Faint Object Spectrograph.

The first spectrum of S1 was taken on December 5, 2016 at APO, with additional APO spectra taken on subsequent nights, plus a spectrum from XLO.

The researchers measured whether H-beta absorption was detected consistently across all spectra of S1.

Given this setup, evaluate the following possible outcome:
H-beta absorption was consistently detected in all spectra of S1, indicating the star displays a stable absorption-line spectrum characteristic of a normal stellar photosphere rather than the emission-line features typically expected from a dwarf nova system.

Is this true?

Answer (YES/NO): NO